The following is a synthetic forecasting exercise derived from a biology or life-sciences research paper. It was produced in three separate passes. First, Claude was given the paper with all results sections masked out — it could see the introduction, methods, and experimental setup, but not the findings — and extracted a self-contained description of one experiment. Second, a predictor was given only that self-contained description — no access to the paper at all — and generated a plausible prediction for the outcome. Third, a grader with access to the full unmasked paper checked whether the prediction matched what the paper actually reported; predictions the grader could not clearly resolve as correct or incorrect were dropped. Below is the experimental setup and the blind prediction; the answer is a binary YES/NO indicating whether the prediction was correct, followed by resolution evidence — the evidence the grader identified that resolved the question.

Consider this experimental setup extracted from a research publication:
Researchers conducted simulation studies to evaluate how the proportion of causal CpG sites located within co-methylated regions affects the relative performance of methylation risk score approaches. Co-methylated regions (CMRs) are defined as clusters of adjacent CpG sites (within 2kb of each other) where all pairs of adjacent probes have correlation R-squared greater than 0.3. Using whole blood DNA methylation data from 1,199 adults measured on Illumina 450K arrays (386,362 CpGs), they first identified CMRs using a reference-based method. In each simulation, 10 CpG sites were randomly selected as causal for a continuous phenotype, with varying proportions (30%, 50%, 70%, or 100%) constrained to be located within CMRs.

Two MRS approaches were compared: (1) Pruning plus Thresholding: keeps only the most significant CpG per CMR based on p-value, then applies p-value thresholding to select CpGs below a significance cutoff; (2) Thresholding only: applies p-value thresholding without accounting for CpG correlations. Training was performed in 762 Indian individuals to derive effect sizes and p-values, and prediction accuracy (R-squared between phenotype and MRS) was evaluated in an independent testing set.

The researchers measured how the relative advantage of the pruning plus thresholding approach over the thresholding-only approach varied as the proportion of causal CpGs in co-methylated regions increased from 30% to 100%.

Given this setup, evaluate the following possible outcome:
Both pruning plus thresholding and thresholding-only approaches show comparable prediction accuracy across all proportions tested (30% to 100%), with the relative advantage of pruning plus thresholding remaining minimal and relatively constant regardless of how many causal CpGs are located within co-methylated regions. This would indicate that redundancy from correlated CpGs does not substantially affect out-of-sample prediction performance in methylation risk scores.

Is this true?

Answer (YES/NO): NO